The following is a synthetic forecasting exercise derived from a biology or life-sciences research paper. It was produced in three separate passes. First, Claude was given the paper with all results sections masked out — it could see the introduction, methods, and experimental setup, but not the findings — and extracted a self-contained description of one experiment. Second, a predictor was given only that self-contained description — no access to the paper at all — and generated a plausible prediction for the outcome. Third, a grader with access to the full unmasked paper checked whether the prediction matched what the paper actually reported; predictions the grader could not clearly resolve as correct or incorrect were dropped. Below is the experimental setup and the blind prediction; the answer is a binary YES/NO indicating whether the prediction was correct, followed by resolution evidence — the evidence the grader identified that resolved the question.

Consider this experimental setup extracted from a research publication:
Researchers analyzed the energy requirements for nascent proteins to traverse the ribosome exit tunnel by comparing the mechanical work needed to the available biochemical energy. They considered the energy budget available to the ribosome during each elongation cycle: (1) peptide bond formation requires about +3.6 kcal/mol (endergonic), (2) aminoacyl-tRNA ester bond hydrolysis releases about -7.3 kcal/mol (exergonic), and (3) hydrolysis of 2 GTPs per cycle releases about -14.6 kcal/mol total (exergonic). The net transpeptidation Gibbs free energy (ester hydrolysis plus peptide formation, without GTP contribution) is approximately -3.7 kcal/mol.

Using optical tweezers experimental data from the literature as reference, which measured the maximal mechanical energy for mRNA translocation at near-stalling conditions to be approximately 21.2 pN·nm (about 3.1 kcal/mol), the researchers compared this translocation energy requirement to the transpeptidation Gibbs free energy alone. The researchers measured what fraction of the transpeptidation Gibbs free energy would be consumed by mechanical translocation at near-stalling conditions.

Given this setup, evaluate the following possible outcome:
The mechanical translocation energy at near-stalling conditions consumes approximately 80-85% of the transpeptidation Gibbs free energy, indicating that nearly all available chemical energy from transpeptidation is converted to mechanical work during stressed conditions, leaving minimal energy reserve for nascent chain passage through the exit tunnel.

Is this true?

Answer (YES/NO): YES